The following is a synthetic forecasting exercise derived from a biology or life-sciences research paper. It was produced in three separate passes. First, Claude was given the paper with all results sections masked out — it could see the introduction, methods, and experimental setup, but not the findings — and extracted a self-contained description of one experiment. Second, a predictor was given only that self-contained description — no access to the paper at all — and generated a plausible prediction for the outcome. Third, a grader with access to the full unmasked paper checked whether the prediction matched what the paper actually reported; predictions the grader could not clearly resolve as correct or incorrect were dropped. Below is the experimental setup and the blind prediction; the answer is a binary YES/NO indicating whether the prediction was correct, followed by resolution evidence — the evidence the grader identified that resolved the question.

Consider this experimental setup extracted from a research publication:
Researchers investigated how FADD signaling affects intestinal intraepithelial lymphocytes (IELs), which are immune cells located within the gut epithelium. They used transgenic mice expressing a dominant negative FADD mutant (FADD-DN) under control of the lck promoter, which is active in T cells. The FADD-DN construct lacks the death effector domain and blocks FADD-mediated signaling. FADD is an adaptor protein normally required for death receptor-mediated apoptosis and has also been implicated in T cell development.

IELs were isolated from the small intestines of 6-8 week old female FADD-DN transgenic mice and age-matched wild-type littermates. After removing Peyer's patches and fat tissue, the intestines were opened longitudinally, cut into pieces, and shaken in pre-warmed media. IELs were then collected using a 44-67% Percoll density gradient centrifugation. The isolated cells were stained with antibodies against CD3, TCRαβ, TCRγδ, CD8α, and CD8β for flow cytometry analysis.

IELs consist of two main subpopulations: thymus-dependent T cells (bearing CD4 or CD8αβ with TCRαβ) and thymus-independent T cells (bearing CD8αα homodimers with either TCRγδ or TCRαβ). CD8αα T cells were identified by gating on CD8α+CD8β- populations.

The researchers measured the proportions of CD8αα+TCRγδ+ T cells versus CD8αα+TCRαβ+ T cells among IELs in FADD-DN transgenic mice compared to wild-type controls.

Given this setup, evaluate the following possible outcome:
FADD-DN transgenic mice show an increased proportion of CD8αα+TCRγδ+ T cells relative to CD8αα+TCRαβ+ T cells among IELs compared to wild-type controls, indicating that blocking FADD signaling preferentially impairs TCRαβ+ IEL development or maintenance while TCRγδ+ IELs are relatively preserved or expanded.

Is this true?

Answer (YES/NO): NO